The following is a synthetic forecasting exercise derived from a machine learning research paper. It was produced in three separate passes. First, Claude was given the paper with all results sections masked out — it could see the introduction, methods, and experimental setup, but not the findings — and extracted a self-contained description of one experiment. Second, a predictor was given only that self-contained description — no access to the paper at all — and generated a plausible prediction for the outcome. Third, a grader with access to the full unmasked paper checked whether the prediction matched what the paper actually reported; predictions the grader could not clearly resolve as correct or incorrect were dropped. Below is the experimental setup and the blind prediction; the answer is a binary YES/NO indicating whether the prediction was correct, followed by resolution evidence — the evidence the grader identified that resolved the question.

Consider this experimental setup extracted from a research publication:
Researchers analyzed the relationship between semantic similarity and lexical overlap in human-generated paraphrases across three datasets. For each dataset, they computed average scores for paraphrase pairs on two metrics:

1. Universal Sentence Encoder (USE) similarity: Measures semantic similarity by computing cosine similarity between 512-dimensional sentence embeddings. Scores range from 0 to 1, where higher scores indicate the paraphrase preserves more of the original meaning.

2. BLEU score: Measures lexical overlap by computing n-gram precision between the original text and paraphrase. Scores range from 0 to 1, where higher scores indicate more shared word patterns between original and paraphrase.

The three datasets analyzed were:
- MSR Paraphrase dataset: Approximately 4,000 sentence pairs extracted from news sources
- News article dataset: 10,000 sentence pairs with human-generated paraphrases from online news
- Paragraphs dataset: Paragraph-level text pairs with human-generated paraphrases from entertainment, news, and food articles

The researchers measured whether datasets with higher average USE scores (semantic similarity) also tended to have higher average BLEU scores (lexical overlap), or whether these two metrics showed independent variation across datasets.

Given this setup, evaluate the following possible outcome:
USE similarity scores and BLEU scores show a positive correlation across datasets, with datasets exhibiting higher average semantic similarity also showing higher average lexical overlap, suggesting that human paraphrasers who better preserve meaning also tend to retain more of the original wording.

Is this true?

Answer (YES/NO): YES